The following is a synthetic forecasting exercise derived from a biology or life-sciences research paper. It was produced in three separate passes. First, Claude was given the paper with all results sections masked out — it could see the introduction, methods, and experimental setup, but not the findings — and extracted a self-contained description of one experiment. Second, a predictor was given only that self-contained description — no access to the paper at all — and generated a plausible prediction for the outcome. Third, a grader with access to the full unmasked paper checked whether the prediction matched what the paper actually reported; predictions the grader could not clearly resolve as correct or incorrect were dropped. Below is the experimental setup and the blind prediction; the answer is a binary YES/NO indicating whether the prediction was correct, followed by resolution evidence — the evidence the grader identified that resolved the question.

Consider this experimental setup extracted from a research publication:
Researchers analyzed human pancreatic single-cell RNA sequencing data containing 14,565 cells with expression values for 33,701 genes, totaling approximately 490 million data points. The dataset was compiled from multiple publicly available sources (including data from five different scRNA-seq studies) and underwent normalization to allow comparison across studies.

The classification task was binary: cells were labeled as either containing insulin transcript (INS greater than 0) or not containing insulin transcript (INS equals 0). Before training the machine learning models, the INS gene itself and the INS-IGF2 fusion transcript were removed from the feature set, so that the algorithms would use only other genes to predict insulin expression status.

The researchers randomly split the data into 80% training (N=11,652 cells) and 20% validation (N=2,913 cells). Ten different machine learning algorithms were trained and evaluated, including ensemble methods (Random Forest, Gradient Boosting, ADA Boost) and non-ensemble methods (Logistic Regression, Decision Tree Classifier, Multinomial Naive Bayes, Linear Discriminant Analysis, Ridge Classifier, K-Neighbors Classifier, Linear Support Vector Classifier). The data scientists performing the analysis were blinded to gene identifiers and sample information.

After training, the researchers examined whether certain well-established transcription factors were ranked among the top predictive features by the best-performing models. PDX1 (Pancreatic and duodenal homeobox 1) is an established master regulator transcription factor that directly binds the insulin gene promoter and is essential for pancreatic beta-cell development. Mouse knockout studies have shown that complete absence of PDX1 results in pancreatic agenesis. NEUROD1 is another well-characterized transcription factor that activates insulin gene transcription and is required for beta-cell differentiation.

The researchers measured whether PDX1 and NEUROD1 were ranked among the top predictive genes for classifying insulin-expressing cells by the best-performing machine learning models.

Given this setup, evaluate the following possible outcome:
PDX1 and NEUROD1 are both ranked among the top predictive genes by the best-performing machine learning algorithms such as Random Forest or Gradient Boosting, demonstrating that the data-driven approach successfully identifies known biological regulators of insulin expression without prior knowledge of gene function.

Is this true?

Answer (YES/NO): NO